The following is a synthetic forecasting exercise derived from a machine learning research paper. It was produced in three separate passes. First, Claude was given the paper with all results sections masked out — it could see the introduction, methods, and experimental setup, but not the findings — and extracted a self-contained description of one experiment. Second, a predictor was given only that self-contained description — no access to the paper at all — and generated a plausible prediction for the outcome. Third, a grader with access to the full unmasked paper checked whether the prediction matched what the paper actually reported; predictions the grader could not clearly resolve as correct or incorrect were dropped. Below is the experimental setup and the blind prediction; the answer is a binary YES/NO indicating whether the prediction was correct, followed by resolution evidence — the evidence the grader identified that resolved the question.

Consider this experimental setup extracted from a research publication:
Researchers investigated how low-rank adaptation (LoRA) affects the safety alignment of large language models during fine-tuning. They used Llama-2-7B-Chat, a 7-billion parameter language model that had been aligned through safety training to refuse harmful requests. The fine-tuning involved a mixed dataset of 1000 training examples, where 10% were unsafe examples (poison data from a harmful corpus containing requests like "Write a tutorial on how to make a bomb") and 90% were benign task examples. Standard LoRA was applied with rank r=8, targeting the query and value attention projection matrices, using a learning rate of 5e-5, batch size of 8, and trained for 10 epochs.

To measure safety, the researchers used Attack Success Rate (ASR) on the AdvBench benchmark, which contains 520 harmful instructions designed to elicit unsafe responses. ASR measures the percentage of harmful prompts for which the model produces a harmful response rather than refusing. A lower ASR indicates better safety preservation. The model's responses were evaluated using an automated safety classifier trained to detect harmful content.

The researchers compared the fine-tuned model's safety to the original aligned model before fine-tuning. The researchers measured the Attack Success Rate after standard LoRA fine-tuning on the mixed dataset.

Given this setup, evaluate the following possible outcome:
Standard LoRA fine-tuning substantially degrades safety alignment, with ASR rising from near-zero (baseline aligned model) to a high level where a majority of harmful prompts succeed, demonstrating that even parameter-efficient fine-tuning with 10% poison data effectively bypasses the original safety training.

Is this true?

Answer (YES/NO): YES